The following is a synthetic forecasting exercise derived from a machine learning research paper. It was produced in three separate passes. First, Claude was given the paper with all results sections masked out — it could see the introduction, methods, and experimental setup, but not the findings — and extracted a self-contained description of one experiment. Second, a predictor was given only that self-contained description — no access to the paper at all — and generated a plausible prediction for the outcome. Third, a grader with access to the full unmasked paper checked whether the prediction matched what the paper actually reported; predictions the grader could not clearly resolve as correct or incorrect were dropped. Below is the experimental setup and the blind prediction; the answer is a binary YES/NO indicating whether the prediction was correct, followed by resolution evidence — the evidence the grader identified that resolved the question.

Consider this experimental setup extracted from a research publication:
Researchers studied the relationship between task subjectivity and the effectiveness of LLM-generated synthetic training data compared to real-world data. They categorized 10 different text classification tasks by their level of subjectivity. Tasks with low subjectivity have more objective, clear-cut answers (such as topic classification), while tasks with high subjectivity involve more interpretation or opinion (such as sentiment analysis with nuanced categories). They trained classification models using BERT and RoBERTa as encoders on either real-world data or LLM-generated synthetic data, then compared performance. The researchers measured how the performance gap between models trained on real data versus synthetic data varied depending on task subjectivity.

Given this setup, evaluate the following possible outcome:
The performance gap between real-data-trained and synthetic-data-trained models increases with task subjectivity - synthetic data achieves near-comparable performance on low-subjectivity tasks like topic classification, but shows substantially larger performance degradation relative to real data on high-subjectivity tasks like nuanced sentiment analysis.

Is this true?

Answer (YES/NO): YES